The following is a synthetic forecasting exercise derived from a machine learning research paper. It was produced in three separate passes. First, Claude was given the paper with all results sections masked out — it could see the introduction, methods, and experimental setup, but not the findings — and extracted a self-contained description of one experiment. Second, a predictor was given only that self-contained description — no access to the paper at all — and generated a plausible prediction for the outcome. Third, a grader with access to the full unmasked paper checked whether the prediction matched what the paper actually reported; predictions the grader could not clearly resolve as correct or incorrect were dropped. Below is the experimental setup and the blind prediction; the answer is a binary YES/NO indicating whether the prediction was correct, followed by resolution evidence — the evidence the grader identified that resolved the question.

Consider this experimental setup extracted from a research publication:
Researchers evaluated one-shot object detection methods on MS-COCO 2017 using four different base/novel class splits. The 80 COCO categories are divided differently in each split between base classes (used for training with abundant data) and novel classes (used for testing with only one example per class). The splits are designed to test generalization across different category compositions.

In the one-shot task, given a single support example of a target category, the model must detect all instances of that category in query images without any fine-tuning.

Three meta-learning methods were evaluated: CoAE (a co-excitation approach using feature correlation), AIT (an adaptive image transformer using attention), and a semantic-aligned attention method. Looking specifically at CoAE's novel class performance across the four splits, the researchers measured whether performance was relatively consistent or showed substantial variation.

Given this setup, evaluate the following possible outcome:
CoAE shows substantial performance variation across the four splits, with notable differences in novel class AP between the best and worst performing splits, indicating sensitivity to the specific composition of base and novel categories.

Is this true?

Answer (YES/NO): YES